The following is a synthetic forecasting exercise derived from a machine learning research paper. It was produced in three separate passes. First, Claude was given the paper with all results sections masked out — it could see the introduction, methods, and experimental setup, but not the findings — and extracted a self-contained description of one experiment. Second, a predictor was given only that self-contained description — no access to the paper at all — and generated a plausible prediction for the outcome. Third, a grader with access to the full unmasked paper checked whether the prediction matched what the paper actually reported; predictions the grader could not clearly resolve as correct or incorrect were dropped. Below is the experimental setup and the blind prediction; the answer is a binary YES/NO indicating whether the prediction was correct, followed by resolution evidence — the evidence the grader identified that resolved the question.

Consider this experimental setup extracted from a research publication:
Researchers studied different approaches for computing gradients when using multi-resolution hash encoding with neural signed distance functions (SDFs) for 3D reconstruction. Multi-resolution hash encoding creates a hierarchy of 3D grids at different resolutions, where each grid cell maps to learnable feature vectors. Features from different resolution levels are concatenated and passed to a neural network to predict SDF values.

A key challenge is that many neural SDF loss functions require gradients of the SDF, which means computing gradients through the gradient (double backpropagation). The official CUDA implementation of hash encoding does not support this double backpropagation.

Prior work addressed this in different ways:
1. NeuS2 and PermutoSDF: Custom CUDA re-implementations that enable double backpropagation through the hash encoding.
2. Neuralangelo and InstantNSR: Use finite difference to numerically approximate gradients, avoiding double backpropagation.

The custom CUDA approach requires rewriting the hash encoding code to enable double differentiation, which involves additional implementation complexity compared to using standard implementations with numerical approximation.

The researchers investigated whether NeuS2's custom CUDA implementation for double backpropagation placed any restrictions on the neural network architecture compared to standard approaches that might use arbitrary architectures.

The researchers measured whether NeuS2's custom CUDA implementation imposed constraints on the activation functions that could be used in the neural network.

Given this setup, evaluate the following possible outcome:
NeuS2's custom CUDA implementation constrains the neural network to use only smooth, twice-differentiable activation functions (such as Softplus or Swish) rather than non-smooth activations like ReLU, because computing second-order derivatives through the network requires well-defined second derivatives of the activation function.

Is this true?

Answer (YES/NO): NO